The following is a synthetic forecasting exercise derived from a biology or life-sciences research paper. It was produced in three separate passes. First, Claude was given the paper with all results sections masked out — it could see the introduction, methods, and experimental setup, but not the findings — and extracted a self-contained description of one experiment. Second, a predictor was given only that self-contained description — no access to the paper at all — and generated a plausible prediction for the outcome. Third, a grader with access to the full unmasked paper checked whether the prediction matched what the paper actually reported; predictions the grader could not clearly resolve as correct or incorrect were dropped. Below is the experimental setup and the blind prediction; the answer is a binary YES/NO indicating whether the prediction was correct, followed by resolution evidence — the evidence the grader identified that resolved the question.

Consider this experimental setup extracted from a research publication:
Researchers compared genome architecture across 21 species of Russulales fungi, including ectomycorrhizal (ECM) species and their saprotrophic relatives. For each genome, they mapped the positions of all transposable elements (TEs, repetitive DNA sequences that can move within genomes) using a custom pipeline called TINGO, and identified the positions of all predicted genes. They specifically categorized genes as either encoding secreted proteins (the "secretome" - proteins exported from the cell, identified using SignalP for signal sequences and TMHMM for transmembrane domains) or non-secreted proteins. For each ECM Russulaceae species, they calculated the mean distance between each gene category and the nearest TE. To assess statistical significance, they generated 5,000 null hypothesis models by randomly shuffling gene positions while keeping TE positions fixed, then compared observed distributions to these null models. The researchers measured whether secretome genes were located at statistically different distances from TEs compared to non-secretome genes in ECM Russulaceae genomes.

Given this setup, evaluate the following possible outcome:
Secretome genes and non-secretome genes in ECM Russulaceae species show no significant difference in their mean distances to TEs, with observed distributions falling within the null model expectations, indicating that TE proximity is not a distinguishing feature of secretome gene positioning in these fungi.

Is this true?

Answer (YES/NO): NO